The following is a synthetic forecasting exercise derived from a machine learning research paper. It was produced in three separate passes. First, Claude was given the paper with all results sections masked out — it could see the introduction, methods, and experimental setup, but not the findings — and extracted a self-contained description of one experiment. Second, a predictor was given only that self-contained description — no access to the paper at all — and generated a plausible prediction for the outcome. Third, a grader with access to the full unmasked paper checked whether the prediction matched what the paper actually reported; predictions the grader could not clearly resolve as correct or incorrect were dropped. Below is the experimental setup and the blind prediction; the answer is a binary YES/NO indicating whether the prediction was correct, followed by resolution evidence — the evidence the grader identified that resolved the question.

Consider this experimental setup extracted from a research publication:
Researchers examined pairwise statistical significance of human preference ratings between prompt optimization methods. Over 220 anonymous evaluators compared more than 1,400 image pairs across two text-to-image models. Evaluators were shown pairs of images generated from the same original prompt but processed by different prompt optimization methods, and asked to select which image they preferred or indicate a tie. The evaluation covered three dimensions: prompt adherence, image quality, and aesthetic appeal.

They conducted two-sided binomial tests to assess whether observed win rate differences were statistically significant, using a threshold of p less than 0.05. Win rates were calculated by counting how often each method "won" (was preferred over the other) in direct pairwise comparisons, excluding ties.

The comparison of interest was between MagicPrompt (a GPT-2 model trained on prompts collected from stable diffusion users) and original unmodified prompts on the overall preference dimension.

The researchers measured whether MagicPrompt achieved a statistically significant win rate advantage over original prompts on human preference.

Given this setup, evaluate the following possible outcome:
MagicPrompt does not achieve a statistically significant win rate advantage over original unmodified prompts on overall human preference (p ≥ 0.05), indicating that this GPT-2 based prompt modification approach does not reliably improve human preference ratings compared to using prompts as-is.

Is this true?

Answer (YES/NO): YES